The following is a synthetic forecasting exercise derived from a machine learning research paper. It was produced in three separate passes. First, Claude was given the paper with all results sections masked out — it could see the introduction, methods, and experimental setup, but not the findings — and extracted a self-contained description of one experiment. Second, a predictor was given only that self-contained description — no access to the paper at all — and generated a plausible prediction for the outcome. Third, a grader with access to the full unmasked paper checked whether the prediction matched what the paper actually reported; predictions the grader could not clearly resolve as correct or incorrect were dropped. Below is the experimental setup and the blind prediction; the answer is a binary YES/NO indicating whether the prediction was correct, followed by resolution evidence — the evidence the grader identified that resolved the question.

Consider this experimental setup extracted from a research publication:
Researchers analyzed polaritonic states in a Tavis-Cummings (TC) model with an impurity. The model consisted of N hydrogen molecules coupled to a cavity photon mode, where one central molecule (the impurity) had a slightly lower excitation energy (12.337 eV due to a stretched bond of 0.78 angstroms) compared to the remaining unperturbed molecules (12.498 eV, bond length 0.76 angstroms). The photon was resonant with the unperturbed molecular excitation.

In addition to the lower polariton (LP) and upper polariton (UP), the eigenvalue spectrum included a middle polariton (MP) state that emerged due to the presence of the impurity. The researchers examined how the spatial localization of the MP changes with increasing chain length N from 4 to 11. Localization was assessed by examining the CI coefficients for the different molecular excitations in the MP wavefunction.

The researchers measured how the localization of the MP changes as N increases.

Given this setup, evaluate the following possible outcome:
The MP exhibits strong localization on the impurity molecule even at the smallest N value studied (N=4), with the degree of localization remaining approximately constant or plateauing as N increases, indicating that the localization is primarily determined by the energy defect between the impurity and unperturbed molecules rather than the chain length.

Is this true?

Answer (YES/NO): NO